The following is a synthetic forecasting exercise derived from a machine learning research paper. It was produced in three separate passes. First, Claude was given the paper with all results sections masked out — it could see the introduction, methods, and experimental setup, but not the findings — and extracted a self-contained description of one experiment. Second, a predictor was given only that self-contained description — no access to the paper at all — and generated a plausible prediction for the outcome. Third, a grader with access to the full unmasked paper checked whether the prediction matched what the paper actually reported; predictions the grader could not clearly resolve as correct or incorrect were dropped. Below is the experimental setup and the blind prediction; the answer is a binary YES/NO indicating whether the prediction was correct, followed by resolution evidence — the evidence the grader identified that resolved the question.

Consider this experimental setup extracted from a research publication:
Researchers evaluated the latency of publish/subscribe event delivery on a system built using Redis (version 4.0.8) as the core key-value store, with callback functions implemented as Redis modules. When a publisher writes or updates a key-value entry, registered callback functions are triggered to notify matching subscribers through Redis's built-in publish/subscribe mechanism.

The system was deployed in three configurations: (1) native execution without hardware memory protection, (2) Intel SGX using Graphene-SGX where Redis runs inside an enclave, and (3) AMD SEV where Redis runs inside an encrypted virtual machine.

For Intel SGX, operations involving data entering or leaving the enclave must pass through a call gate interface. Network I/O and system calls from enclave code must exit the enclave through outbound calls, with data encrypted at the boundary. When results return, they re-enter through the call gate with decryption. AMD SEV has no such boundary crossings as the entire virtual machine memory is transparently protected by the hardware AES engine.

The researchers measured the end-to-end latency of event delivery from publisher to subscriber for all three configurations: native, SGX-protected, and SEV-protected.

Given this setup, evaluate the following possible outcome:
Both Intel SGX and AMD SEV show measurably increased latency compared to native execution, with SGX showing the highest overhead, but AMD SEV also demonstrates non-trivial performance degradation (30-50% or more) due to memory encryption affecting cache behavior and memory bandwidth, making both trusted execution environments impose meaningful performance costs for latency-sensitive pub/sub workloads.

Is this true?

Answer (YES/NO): NO